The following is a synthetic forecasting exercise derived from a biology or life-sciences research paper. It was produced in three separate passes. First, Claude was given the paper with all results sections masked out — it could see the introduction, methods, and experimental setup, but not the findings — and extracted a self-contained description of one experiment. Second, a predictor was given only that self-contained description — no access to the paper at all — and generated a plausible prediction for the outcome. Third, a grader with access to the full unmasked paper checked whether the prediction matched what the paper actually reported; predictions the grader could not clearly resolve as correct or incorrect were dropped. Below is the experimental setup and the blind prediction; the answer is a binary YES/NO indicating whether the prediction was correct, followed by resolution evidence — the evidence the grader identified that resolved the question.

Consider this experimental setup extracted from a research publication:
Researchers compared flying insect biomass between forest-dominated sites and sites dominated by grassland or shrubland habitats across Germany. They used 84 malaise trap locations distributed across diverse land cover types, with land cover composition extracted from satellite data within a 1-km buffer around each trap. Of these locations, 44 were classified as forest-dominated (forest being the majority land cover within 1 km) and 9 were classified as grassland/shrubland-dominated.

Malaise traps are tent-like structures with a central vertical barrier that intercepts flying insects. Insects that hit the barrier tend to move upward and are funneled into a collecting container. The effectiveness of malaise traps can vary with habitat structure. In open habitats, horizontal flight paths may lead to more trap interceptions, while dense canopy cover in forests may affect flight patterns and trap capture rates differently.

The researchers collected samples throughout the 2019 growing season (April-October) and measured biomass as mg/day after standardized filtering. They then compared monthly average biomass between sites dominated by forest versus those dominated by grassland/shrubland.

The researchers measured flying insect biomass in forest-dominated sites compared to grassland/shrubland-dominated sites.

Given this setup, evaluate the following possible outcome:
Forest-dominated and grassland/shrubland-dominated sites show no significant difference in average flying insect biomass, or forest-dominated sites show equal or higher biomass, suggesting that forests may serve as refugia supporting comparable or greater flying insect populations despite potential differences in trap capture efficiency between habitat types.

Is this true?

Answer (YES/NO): NO